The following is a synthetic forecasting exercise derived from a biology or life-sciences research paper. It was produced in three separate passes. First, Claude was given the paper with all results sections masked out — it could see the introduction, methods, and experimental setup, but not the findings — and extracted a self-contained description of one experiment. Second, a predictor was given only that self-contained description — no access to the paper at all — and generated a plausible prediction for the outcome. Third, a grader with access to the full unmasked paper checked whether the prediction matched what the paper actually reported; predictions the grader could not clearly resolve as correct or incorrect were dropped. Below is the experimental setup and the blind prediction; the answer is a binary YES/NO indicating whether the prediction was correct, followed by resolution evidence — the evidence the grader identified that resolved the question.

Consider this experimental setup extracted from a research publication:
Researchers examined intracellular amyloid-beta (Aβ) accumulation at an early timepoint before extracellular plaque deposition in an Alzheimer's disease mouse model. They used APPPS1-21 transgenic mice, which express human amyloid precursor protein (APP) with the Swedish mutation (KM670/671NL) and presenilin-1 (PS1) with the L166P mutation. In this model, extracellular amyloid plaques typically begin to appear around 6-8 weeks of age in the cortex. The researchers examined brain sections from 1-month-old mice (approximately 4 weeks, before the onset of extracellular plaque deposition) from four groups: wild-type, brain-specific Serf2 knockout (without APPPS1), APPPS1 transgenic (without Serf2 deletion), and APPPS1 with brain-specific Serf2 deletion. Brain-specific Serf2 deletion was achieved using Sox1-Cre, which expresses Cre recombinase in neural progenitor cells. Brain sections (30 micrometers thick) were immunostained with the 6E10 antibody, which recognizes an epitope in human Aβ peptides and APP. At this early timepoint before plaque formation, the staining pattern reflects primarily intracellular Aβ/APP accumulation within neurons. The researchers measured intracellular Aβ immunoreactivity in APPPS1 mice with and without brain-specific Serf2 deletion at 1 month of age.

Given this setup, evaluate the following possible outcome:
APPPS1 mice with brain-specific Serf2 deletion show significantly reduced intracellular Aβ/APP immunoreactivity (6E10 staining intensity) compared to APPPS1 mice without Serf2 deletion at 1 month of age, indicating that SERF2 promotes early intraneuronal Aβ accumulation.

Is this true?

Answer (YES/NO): NO